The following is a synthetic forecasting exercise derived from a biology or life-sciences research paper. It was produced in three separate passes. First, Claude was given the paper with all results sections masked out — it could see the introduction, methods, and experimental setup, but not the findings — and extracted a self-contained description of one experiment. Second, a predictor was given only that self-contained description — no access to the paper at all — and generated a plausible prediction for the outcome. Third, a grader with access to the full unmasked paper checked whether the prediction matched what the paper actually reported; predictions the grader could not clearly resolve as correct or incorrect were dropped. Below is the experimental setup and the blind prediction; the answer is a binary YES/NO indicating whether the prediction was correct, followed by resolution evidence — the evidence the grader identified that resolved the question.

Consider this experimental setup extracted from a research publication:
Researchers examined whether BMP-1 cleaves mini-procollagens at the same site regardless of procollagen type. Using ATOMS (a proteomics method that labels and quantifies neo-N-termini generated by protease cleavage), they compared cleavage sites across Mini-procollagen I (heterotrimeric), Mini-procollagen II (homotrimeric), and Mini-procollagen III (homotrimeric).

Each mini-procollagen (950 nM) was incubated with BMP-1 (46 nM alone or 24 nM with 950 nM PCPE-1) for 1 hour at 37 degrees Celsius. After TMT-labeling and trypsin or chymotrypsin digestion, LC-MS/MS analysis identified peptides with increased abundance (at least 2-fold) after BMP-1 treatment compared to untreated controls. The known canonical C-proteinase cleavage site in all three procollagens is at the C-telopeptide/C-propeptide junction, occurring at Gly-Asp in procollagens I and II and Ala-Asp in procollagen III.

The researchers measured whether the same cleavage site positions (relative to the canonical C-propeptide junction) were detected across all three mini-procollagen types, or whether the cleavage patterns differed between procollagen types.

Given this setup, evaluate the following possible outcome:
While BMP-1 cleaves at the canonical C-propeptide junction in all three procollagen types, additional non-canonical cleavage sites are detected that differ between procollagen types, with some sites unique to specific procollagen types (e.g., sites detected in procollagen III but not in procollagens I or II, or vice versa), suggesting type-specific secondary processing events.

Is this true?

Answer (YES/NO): YES